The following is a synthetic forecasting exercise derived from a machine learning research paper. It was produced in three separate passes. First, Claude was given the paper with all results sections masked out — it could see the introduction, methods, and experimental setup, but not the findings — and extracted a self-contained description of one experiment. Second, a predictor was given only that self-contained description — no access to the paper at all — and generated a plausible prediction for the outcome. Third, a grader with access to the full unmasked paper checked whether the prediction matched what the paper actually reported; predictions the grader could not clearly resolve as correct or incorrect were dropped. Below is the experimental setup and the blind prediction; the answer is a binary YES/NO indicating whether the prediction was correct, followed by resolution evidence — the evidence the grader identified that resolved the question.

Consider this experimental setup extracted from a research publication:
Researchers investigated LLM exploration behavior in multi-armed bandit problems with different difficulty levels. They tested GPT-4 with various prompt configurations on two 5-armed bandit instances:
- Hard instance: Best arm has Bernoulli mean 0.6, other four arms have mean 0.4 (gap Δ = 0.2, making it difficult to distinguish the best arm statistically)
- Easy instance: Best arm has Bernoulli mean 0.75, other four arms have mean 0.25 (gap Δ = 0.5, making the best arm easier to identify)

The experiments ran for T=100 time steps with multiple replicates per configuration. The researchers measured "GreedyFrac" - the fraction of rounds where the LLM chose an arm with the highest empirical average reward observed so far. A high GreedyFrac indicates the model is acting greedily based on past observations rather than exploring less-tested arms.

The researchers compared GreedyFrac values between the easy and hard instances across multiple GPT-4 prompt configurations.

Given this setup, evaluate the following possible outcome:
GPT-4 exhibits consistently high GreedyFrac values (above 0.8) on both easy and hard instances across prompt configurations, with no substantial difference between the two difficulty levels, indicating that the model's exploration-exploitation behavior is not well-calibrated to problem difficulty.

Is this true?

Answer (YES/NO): NO